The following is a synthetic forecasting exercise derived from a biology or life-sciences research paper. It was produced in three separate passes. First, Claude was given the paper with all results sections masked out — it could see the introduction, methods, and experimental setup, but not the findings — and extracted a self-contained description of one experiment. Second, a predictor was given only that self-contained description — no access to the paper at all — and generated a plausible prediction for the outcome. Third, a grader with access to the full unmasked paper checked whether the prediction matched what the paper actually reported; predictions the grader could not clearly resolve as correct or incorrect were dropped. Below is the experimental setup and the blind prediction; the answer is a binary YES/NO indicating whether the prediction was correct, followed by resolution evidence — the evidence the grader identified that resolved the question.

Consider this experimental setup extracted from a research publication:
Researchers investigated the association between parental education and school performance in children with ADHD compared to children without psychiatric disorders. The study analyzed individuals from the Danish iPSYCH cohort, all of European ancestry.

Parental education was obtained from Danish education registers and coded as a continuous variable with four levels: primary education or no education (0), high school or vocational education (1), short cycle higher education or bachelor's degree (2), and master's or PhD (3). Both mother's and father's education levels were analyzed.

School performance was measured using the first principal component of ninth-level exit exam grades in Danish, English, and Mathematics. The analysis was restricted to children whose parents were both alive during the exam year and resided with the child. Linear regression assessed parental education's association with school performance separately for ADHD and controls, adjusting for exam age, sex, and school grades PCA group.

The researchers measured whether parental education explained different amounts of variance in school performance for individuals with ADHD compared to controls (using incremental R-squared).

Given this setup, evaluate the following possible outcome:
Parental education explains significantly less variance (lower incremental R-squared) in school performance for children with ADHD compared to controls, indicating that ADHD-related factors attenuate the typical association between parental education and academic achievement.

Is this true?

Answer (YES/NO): YES